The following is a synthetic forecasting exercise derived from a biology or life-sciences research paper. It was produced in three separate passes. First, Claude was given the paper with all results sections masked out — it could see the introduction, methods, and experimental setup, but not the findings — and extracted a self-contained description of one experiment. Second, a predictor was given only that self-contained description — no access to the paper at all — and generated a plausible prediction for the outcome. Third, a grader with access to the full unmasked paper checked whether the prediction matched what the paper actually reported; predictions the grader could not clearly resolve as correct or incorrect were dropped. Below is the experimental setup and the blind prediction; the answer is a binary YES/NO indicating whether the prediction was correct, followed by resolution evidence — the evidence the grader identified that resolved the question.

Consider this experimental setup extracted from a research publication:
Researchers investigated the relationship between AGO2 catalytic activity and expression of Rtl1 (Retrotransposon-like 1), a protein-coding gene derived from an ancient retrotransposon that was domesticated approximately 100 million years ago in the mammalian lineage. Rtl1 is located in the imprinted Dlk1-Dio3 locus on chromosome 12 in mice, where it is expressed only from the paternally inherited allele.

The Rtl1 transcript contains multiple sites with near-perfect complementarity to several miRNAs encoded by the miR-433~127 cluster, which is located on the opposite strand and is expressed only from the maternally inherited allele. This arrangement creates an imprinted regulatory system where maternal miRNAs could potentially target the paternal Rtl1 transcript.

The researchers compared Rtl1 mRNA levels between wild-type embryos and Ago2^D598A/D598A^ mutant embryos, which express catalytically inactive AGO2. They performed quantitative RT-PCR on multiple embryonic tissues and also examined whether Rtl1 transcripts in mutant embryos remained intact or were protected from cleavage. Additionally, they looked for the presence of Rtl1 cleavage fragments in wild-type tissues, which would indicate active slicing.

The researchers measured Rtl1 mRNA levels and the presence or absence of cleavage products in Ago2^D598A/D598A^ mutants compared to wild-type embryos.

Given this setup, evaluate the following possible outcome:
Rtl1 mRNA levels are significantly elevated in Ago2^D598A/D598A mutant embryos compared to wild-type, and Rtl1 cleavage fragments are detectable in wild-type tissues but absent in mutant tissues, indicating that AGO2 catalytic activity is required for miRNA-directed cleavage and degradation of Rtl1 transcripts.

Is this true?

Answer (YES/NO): YES